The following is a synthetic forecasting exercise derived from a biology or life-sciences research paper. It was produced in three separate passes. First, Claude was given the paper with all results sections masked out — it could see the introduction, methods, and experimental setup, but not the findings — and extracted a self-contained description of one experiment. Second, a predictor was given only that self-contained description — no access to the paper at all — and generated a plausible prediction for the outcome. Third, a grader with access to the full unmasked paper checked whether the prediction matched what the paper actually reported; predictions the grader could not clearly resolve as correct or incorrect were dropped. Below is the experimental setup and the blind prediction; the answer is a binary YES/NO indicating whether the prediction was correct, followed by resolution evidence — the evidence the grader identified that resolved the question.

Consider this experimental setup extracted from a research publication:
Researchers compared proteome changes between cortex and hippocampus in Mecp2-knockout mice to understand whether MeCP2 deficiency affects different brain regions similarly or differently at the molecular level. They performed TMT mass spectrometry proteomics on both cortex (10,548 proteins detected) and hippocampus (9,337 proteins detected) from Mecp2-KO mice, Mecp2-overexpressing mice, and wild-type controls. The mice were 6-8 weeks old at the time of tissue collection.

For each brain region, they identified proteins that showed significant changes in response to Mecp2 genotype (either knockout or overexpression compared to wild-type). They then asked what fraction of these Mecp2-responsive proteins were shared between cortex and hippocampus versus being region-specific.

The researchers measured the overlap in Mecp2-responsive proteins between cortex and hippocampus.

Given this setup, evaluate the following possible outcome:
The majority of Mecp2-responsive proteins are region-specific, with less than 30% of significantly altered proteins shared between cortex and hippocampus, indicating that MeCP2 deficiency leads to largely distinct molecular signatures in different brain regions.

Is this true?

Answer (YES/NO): YES